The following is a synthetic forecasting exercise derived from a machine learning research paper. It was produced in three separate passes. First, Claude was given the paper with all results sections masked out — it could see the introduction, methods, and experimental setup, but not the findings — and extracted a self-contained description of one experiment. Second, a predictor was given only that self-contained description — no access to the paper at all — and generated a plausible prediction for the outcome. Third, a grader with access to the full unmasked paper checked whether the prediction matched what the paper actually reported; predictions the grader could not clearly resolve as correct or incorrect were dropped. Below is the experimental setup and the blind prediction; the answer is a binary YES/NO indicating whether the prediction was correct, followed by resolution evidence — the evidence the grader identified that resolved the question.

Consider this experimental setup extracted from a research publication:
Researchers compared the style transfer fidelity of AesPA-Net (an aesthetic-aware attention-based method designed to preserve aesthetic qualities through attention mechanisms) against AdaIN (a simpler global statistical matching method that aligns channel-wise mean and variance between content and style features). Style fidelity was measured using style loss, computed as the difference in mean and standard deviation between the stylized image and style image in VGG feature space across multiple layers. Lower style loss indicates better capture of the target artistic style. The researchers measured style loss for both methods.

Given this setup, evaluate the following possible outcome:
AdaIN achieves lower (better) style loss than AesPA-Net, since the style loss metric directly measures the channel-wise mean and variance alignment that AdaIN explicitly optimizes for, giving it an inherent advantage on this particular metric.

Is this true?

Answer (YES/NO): NO